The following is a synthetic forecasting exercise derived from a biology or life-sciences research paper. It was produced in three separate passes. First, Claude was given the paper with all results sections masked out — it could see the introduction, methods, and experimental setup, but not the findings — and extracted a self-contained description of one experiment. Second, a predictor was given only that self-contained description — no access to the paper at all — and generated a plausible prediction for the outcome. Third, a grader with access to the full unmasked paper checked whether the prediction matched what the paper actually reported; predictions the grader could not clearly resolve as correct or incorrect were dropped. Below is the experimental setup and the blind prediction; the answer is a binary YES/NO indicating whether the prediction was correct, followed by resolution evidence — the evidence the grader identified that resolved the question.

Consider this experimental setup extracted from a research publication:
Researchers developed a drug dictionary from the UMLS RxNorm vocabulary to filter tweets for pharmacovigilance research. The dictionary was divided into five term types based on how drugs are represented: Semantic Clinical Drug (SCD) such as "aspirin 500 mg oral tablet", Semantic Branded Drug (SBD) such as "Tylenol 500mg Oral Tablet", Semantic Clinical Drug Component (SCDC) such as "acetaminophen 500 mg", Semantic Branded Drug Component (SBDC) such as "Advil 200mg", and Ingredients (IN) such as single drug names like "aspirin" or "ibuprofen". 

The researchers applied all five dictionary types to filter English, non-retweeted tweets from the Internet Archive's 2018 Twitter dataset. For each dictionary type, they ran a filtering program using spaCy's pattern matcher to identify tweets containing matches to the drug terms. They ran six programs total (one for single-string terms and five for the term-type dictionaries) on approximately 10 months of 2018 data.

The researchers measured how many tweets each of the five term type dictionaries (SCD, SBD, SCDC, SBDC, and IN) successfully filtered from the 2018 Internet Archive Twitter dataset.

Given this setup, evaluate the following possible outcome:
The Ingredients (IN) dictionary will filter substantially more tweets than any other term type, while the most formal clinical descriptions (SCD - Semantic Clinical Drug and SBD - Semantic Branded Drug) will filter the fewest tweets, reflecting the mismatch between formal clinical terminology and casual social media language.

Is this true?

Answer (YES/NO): YES